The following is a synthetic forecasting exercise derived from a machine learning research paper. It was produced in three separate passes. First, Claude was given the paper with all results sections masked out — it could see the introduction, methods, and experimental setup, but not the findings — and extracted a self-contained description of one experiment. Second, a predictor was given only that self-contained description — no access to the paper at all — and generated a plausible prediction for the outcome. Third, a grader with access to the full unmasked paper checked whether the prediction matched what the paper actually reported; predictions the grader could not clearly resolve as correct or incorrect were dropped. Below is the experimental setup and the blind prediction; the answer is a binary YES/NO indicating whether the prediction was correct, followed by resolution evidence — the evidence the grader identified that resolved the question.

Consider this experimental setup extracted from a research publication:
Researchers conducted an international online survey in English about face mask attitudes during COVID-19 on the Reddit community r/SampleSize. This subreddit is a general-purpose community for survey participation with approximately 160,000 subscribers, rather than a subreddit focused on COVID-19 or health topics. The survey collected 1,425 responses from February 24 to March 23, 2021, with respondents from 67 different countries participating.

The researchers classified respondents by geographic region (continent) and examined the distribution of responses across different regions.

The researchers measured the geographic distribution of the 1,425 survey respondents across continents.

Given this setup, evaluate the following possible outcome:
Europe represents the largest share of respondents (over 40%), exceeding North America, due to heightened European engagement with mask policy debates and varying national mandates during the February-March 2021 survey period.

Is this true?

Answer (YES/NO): NO